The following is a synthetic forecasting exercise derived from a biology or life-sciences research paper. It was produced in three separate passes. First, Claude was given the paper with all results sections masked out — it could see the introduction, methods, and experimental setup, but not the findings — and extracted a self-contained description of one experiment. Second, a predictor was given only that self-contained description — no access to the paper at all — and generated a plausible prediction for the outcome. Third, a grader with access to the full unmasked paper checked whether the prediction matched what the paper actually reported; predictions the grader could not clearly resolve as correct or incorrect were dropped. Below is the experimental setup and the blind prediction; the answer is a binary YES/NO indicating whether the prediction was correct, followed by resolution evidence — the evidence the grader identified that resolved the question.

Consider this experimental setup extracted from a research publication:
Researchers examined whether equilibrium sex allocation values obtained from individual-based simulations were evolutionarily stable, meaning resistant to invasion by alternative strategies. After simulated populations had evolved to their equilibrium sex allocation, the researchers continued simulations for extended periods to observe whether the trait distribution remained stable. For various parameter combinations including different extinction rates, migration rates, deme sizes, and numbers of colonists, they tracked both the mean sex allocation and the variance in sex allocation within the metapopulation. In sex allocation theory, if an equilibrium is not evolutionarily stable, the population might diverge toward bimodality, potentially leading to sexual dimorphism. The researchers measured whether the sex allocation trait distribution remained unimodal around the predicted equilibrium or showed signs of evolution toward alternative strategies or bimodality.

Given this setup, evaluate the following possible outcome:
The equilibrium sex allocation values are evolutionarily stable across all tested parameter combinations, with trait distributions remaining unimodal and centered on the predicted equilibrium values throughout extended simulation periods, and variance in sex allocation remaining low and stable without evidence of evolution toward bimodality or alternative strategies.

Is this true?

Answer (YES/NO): YES